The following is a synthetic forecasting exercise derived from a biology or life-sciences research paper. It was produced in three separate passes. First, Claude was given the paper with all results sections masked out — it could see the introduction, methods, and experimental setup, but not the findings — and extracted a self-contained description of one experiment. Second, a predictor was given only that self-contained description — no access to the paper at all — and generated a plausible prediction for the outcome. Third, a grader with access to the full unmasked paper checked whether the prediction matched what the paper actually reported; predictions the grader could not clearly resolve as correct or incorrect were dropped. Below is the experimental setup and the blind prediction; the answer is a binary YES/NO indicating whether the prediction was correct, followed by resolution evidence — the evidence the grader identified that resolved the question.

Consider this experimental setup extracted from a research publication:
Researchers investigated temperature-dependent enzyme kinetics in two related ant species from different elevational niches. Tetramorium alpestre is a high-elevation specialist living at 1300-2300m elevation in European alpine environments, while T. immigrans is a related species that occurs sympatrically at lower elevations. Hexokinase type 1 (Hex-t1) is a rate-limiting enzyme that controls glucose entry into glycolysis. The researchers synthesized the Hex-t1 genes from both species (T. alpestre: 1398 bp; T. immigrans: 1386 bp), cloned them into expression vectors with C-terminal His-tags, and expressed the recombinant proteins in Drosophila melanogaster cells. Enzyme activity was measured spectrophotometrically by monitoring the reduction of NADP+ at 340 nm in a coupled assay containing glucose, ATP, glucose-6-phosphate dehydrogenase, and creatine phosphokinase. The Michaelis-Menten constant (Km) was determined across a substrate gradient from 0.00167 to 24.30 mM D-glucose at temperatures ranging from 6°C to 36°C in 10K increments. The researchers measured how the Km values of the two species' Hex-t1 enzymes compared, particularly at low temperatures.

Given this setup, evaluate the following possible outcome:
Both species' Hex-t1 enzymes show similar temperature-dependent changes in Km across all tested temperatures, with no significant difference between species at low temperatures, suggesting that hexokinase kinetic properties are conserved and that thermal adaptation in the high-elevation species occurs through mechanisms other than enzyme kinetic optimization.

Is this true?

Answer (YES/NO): NO